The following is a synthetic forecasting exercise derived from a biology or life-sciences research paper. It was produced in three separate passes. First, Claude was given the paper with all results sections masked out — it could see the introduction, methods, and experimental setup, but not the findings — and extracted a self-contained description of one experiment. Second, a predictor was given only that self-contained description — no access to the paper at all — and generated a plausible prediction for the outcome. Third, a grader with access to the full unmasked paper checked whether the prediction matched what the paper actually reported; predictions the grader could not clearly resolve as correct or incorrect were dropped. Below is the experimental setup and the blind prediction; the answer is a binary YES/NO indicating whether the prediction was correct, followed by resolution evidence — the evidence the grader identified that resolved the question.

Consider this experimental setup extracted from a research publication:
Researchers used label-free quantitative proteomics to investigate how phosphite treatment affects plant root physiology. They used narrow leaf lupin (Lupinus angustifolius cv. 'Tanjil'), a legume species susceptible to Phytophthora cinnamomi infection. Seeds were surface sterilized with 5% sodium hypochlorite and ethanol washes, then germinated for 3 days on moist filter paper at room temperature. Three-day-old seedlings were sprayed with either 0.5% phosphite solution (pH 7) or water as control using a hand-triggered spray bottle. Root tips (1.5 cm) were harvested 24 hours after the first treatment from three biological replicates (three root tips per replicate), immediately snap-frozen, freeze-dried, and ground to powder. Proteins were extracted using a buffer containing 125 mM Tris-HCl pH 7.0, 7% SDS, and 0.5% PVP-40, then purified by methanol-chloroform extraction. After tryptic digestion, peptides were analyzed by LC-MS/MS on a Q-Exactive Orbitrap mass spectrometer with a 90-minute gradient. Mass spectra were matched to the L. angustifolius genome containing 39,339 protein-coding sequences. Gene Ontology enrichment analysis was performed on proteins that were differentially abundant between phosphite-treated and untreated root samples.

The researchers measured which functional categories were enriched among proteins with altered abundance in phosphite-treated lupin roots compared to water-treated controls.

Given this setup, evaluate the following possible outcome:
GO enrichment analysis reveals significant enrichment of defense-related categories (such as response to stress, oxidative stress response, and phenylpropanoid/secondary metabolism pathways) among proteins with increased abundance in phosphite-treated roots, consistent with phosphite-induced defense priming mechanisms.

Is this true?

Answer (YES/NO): YES